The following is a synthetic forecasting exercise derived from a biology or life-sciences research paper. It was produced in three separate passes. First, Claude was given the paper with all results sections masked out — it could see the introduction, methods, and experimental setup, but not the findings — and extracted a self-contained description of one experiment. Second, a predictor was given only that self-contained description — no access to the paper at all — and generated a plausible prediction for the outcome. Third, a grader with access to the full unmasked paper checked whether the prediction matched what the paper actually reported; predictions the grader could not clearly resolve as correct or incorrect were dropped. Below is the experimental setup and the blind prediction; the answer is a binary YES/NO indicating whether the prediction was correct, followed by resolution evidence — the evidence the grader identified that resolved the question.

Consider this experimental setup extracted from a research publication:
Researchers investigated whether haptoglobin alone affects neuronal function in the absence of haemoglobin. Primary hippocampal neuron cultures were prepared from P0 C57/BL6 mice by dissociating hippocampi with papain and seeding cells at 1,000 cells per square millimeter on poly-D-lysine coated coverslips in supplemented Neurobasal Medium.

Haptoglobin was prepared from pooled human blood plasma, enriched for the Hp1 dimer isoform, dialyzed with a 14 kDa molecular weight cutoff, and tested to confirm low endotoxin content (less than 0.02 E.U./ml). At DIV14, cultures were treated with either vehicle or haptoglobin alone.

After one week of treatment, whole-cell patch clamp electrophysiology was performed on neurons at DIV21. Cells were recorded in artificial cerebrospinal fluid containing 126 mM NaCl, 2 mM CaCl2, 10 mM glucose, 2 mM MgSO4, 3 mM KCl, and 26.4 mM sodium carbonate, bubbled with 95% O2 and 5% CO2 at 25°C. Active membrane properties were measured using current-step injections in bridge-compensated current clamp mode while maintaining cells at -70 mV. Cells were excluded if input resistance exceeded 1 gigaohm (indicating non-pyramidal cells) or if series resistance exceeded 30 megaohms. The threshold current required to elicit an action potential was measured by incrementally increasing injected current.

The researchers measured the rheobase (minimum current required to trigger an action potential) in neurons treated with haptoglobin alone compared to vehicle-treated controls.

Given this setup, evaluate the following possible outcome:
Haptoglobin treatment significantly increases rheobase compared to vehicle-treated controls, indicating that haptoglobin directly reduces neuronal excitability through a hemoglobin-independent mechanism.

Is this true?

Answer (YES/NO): NO